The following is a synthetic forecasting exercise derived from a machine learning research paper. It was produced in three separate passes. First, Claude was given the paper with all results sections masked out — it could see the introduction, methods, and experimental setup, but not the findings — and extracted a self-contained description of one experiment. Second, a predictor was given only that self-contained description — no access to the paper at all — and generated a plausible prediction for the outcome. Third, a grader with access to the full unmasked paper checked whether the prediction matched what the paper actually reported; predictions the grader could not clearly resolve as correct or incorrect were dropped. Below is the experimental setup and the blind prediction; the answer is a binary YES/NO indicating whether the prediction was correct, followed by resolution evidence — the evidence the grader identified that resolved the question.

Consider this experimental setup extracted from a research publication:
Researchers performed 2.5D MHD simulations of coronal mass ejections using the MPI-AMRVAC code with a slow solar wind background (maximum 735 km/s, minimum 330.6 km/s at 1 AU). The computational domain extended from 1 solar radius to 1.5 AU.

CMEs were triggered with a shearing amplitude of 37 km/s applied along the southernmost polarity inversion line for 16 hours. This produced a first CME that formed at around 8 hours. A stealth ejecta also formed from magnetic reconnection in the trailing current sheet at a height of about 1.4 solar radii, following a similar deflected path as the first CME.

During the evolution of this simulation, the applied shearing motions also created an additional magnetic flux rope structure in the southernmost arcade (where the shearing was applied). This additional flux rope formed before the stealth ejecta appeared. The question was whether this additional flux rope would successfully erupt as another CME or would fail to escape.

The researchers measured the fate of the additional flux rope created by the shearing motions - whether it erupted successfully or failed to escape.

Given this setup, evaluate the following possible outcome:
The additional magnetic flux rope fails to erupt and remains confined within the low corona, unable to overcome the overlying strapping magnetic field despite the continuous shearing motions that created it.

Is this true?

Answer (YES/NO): YES